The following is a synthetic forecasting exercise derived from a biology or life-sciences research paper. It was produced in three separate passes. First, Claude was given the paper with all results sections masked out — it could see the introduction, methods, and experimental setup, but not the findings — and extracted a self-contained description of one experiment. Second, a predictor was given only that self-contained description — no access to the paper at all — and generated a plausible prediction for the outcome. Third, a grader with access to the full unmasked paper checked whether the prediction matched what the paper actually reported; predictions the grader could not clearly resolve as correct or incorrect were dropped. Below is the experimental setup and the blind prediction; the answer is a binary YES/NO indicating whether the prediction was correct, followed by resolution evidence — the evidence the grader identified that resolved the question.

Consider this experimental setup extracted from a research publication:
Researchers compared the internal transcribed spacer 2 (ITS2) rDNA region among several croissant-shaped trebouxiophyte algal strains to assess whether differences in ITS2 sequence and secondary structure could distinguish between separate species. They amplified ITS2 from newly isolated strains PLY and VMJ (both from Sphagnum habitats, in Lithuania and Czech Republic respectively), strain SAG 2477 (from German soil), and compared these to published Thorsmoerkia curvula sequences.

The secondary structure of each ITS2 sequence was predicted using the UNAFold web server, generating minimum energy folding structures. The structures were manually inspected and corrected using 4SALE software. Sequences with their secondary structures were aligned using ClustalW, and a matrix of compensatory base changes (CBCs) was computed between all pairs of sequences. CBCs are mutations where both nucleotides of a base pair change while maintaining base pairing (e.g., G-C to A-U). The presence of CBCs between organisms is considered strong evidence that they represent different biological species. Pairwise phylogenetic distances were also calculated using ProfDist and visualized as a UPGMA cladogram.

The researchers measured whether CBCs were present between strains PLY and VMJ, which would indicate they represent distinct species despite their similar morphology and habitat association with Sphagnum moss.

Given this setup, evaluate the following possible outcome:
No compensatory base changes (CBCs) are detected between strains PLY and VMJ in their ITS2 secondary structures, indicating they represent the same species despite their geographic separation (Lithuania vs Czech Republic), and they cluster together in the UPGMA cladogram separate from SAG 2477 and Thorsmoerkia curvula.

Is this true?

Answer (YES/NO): NO